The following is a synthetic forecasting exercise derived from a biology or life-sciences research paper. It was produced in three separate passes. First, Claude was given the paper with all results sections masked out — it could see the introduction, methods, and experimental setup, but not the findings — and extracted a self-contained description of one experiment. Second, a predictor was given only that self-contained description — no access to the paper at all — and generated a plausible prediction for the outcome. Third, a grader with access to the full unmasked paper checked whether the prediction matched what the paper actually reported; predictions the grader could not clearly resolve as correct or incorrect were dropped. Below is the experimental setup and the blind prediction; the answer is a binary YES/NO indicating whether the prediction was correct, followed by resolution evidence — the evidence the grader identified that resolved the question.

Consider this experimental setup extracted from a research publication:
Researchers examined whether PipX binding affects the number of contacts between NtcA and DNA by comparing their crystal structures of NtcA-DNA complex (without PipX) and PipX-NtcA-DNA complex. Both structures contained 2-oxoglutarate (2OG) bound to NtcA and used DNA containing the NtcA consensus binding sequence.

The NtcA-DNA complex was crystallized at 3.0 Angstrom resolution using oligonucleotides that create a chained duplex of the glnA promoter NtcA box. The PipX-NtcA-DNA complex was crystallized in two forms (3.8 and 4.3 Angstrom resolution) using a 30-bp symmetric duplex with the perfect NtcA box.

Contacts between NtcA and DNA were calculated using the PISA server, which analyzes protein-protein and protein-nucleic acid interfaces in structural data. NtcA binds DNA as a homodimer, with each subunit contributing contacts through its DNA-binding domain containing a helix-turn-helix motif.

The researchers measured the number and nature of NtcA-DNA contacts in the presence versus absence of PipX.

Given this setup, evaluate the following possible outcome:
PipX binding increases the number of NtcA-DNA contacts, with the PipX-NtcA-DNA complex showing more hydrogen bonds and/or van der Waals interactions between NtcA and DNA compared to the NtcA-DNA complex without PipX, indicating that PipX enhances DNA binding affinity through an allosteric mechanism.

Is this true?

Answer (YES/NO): YES